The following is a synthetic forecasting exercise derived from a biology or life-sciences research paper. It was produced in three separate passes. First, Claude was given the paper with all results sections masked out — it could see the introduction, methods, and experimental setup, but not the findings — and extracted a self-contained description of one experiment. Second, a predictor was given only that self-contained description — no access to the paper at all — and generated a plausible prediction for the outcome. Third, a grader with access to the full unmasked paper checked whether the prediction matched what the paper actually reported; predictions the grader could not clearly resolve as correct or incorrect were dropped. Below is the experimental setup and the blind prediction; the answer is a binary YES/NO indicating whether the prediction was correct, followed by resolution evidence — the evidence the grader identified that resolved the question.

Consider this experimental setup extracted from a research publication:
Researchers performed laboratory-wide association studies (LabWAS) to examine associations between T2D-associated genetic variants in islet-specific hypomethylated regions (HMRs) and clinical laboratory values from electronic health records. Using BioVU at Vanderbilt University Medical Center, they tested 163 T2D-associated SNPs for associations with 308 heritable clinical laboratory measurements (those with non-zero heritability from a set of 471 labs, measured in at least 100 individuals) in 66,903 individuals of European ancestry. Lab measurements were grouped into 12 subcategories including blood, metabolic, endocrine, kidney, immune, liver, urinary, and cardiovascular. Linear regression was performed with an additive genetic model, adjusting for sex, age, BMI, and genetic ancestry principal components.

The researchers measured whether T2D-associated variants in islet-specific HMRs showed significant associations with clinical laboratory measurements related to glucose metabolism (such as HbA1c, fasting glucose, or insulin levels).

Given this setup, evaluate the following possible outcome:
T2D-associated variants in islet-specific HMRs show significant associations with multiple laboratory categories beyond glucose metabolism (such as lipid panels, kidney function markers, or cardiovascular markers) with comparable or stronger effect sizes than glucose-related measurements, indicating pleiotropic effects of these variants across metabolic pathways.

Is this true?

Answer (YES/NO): NO